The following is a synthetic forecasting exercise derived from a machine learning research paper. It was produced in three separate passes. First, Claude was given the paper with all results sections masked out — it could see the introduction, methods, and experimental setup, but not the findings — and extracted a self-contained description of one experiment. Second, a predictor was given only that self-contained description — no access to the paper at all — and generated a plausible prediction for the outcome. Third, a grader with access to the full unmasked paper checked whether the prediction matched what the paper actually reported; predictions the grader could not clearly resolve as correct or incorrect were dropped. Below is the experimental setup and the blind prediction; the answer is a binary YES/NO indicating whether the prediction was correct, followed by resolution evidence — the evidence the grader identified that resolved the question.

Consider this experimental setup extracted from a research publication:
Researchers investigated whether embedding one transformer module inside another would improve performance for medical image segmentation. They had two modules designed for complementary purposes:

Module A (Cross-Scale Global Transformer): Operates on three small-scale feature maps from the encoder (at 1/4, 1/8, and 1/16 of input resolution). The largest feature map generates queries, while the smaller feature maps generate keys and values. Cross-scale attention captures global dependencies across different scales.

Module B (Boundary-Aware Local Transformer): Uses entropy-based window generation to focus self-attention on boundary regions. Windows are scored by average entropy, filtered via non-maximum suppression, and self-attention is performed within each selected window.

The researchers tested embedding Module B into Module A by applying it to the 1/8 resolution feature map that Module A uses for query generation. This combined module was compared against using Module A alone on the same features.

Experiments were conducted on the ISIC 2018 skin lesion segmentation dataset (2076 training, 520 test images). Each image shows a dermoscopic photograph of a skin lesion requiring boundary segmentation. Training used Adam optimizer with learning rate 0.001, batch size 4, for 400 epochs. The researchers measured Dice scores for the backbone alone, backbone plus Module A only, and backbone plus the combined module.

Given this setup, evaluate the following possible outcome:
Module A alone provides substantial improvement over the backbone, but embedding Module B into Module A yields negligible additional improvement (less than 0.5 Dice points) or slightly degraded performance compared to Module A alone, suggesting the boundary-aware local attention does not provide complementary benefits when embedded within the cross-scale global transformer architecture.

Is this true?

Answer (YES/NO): YES